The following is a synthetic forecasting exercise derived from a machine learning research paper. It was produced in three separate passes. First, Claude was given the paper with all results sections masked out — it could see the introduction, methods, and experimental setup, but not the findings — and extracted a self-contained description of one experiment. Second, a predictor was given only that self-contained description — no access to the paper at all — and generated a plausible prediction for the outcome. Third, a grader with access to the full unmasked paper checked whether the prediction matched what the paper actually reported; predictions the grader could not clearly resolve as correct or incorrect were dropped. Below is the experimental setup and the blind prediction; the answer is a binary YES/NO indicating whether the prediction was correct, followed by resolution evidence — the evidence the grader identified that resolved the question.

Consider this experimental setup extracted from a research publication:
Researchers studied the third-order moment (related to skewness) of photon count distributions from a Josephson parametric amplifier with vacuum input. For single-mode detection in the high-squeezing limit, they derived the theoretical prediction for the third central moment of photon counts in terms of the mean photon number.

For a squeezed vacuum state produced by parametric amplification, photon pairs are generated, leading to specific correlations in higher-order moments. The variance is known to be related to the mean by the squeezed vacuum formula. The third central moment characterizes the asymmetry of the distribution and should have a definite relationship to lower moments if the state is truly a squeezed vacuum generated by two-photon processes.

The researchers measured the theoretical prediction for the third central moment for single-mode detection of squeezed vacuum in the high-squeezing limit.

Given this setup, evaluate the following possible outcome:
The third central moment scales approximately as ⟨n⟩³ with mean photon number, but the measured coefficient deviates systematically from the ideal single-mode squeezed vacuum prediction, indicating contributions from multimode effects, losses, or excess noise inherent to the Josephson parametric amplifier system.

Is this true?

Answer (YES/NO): NO